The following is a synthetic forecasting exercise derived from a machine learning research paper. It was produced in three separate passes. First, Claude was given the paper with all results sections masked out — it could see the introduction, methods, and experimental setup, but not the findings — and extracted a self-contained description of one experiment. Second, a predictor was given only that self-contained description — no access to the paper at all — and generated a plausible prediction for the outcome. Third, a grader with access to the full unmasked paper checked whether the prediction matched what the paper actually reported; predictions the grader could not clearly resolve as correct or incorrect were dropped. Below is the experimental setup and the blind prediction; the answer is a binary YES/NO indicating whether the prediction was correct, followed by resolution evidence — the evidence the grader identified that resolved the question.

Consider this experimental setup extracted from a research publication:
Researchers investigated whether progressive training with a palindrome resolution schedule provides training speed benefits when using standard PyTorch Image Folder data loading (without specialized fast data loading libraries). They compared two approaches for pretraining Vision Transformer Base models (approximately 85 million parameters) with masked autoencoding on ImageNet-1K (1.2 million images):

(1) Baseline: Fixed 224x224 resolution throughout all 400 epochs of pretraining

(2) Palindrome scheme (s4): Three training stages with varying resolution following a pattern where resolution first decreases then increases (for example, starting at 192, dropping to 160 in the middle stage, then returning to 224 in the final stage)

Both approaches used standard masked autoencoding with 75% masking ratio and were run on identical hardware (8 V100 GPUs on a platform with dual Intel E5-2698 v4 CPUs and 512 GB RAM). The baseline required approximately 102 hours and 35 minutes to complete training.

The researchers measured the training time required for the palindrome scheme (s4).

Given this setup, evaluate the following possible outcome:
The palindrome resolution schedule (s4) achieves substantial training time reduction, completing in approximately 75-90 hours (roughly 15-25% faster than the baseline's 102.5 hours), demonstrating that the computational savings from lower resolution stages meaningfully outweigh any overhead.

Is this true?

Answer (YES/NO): YES